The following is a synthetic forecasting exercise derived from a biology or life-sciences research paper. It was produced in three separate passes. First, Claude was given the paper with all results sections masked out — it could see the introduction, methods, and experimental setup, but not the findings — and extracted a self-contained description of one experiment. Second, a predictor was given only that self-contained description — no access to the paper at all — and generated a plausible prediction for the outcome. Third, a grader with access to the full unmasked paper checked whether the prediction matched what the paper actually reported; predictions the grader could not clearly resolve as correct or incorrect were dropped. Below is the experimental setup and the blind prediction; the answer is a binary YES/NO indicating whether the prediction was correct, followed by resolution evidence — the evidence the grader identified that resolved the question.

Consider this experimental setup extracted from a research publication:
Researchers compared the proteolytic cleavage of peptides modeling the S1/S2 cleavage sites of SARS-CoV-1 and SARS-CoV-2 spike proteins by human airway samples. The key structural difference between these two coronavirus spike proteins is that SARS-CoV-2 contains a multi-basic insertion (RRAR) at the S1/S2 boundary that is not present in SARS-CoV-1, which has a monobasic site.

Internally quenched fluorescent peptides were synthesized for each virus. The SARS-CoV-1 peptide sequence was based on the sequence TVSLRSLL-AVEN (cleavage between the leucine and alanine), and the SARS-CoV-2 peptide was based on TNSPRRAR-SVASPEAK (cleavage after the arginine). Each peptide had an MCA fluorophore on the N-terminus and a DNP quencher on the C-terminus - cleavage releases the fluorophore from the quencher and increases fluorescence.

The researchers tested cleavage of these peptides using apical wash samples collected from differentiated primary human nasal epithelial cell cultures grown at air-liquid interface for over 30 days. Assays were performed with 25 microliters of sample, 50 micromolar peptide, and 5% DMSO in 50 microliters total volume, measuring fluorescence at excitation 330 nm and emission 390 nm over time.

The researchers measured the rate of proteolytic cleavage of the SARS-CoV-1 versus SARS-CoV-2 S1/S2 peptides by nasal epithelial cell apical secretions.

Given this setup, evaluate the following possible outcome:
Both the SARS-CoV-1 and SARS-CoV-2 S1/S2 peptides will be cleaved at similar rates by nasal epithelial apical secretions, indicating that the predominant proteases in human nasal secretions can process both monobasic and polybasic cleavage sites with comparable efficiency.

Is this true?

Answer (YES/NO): NO